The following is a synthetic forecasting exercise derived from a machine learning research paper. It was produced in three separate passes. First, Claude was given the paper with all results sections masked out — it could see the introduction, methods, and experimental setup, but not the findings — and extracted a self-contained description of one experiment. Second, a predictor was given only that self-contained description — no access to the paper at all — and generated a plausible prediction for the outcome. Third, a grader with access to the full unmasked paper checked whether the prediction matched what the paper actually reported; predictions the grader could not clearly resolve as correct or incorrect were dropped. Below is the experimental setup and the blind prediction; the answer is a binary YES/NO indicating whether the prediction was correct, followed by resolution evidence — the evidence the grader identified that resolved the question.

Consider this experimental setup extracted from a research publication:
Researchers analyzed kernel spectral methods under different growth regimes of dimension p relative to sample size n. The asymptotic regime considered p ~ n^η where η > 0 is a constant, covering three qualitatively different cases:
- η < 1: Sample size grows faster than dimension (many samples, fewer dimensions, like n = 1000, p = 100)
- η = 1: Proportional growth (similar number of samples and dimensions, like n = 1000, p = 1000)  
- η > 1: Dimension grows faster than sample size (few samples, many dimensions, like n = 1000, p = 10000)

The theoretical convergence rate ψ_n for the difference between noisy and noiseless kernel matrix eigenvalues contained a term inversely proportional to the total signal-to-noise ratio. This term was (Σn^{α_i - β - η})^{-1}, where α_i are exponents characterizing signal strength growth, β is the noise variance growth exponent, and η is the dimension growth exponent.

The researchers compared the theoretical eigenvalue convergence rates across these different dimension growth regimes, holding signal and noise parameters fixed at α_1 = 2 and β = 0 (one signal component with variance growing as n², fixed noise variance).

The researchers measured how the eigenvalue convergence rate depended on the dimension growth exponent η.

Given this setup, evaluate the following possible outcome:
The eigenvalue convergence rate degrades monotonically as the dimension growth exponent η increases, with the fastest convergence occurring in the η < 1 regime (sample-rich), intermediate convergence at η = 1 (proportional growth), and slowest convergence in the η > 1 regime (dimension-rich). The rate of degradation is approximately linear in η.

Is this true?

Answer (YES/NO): NO